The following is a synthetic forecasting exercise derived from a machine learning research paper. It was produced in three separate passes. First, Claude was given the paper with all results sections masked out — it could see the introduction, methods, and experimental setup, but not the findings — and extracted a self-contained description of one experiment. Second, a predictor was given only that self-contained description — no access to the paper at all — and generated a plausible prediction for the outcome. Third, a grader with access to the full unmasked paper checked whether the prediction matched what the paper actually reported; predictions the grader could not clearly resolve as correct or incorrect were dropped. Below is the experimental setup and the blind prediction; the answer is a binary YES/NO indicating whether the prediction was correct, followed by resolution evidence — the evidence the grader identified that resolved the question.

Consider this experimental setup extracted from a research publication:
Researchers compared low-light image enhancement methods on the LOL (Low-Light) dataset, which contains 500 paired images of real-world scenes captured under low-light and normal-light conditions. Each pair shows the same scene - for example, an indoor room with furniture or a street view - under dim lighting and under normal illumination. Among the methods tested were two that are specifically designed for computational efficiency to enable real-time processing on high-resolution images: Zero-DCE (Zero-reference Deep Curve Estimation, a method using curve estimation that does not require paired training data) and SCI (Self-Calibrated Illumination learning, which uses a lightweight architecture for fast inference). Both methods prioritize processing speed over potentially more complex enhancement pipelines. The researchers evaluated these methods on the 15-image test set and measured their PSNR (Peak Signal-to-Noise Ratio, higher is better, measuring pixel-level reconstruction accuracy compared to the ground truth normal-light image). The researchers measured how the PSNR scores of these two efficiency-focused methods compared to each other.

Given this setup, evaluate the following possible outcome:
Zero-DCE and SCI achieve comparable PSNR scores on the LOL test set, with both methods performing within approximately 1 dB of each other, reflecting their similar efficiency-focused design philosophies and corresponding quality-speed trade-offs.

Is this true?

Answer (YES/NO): YES